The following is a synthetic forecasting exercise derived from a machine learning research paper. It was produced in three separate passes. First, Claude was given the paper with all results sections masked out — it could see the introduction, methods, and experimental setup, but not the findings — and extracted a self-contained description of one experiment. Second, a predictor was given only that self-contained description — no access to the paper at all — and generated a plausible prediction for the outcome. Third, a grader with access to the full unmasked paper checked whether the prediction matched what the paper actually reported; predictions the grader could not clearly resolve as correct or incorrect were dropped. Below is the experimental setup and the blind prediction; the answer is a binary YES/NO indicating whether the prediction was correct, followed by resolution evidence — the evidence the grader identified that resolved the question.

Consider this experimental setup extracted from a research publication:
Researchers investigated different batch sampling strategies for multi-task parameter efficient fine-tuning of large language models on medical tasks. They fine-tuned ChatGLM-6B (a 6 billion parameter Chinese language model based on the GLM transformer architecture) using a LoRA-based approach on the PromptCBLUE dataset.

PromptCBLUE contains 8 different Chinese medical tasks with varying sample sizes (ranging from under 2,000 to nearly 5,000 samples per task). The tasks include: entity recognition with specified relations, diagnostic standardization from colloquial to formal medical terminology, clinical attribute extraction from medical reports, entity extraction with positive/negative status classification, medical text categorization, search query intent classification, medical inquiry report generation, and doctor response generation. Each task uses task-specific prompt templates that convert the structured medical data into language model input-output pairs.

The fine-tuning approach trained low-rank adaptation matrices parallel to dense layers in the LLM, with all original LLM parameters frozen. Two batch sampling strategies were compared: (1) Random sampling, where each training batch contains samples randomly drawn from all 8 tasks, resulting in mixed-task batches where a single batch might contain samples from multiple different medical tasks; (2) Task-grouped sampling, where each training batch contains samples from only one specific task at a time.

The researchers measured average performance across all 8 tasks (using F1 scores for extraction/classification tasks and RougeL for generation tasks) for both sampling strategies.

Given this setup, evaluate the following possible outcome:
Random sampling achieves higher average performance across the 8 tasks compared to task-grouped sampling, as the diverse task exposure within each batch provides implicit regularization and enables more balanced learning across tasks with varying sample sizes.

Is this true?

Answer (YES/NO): YES